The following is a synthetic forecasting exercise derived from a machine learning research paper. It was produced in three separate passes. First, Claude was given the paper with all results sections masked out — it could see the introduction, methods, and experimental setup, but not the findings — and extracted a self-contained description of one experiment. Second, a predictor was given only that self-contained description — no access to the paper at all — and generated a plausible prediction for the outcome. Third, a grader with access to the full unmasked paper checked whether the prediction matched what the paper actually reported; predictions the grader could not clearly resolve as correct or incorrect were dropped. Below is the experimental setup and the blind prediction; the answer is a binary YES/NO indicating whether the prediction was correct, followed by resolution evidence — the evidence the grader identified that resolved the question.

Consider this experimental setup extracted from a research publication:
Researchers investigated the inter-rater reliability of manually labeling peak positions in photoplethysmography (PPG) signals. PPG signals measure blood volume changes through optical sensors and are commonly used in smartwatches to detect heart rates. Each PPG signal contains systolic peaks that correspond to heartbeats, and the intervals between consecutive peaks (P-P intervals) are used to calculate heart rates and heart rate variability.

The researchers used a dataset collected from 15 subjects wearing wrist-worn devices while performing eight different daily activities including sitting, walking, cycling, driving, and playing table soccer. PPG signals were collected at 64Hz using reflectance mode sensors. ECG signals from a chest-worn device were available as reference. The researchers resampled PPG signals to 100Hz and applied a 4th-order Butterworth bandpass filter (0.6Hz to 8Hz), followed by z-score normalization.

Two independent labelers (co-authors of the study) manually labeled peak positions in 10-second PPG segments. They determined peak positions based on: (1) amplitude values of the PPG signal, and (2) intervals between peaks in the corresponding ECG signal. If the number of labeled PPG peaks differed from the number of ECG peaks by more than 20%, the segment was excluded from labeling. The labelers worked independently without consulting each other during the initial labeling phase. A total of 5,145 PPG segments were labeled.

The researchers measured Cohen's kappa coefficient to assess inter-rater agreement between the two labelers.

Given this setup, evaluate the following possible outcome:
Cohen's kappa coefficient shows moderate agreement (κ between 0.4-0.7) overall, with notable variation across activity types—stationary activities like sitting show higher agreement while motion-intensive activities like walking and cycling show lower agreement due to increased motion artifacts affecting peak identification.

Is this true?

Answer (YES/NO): NO